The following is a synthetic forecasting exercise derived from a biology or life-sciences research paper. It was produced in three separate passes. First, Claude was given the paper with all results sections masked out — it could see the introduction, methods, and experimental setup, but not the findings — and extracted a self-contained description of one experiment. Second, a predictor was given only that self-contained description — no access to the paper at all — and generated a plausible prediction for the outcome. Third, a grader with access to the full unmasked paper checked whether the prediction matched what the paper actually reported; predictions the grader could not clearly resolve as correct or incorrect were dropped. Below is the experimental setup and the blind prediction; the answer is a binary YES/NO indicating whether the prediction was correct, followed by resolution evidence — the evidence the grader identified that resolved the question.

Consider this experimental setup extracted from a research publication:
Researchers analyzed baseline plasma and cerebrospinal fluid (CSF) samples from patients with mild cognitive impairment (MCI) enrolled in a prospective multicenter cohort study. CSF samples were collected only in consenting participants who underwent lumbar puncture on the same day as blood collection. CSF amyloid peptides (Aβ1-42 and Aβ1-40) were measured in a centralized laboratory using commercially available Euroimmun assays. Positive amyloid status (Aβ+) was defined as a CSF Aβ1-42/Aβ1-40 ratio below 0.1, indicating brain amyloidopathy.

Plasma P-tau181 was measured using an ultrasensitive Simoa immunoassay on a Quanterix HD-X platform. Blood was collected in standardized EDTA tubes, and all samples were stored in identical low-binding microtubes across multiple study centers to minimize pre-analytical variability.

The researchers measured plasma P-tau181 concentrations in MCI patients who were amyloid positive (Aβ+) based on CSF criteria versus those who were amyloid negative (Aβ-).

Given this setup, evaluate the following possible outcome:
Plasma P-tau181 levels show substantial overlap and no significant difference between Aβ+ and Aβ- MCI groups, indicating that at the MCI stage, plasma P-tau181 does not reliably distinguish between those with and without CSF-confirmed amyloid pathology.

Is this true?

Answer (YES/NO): NO